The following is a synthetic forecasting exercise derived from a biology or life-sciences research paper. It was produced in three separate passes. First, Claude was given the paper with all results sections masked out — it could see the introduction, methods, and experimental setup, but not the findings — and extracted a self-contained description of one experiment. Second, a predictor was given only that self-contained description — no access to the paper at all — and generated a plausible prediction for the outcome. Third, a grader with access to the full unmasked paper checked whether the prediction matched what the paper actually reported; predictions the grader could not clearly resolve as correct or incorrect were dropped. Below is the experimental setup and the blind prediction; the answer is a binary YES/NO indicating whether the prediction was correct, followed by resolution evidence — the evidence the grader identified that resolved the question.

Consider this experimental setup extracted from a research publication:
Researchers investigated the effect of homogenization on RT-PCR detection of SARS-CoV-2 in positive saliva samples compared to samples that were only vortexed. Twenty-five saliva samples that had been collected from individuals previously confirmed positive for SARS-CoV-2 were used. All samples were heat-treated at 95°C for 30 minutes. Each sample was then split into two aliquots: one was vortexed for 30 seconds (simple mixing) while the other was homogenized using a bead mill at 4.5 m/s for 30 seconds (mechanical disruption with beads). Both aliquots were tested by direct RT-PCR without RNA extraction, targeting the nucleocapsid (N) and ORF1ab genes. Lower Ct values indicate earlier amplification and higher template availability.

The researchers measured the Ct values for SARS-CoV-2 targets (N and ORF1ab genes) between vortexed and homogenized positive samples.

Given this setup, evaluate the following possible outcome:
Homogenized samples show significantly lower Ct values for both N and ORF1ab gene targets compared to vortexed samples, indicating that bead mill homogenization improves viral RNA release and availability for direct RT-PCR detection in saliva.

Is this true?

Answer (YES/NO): YES